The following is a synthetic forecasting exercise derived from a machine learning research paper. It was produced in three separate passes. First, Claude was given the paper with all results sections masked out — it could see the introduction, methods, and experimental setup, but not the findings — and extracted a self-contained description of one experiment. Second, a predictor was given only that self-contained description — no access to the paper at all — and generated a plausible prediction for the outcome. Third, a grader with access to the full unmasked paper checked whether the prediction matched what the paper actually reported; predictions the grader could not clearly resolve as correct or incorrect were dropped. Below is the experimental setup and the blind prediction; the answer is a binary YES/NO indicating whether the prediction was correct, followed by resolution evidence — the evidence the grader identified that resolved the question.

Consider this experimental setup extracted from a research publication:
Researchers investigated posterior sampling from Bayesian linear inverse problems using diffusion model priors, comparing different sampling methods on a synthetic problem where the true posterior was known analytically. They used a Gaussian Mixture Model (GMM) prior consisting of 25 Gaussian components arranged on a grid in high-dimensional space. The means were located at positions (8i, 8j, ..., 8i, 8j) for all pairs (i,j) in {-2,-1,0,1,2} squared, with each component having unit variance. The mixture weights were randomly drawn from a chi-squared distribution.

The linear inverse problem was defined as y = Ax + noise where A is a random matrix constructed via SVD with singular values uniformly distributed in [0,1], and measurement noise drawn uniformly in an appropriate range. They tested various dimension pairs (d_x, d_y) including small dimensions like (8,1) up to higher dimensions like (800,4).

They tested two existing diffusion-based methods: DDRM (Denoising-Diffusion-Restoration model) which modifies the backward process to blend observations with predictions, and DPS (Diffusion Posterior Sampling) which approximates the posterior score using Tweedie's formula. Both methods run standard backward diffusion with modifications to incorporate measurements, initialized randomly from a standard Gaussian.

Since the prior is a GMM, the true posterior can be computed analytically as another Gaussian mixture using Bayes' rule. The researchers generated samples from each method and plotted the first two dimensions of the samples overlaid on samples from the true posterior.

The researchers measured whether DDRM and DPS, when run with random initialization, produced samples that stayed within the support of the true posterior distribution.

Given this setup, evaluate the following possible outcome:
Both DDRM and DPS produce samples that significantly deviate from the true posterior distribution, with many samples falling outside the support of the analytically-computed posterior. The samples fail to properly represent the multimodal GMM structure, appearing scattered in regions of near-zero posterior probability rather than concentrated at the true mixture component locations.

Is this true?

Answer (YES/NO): YES